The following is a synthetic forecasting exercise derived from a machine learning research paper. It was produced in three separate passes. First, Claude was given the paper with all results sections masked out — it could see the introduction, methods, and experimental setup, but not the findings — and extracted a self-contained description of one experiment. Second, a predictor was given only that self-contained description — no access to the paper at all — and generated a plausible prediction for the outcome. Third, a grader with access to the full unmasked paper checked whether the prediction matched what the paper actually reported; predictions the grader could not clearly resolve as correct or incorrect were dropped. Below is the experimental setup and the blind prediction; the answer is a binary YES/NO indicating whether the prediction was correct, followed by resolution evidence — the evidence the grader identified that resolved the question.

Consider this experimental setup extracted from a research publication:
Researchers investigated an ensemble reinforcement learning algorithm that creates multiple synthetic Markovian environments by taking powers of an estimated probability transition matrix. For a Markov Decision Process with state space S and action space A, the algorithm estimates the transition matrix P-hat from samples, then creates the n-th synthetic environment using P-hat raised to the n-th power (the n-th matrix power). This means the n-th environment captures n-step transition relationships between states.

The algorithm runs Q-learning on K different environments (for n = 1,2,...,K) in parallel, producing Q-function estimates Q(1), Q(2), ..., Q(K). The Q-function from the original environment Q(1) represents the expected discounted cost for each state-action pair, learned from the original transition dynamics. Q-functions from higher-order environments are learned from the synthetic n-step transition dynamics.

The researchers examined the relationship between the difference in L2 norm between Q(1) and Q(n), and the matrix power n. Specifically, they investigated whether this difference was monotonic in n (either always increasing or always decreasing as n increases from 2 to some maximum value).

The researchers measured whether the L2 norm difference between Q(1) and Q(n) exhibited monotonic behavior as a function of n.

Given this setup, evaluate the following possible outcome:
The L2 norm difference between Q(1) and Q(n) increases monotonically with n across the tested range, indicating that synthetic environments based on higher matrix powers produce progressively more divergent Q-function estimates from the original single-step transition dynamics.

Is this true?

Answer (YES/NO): NO